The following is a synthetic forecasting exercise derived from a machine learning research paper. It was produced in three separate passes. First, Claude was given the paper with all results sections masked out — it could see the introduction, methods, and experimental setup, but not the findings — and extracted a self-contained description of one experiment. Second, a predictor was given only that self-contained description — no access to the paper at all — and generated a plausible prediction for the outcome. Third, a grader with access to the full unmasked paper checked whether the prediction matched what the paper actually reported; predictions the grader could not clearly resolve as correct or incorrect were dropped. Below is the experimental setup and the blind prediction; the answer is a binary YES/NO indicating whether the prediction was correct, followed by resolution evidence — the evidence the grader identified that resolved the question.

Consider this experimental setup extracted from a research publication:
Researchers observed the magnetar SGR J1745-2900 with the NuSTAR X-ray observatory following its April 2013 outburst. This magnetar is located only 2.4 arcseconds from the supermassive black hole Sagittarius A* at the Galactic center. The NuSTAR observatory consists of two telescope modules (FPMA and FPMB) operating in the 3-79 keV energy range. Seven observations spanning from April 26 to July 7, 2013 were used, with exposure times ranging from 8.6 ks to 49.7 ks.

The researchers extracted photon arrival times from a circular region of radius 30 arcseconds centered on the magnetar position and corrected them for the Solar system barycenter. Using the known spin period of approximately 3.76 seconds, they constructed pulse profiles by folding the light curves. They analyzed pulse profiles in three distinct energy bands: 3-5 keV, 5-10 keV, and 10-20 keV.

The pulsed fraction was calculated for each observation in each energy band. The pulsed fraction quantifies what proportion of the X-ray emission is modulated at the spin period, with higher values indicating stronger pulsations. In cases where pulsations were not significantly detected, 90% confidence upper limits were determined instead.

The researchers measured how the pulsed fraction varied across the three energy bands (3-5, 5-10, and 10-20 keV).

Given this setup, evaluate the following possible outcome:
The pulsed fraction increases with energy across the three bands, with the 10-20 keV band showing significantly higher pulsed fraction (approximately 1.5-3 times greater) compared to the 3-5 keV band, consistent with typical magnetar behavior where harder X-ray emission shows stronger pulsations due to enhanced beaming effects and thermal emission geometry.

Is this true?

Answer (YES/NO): NO